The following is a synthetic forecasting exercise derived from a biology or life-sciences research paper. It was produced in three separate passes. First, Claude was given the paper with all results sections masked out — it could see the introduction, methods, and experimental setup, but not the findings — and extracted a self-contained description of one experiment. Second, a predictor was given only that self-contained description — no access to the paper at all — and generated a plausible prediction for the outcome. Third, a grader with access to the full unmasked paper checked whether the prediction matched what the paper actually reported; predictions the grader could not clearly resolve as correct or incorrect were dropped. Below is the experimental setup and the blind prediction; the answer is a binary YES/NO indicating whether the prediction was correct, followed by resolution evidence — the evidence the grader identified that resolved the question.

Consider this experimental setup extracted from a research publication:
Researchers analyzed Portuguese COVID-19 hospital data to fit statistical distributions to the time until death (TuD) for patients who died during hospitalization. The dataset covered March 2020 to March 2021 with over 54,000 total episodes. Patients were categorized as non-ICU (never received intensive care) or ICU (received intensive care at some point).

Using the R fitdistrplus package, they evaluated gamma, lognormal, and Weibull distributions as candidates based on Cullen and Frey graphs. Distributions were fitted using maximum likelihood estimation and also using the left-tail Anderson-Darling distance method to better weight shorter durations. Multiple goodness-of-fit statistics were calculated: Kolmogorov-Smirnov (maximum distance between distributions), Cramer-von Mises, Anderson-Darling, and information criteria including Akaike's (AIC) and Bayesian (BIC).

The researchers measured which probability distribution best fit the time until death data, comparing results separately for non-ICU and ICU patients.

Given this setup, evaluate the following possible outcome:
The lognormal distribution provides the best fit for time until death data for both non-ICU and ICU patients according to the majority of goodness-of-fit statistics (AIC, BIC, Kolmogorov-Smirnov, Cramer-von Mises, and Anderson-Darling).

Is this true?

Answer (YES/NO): NO